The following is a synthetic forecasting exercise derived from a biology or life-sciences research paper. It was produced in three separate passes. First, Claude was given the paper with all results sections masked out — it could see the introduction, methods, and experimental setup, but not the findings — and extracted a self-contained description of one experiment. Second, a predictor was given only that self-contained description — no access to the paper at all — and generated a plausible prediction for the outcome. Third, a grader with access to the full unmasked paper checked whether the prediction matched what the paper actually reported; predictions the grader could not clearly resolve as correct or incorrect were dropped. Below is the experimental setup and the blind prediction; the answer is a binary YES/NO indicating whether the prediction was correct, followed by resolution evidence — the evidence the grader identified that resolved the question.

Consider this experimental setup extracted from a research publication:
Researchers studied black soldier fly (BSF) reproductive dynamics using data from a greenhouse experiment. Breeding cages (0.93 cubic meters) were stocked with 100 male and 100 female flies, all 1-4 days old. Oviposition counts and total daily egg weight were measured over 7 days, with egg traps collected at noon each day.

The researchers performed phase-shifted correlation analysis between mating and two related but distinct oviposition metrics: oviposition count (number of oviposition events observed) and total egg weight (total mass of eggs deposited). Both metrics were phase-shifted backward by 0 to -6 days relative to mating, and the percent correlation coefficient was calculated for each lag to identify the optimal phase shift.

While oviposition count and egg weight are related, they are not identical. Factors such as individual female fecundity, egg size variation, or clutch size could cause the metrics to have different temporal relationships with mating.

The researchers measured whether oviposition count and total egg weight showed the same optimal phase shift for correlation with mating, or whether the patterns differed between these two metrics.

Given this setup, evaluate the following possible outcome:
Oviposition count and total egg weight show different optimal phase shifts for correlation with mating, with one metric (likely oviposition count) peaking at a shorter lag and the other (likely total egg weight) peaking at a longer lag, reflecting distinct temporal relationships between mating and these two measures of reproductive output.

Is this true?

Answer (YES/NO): YES